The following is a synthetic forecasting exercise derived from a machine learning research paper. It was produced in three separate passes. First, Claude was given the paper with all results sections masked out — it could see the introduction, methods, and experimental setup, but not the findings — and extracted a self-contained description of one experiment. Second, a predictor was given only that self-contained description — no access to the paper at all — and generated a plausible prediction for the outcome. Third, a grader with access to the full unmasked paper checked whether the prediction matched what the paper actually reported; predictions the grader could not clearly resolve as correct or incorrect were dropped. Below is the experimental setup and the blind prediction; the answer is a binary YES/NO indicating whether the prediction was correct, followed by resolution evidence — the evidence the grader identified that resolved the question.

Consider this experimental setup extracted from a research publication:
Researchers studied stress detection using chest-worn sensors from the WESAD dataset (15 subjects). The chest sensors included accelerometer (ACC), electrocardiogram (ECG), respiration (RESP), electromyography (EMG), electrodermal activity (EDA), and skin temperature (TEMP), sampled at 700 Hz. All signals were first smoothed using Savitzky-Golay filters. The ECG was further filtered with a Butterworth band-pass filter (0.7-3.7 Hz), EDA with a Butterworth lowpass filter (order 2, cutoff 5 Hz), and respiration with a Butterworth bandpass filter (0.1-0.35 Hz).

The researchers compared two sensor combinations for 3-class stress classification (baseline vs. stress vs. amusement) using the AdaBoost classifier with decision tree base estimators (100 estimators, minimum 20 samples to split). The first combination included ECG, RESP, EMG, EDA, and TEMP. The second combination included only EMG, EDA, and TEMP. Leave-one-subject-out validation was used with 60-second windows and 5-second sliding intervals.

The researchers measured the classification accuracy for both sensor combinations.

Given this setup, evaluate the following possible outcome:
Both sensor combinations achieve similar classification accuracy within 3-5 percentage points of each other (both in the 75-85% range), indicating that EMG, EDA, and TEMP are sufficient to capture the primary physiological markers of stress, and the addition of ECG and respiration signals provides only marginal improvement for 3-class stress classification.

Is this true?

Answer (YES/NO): NO